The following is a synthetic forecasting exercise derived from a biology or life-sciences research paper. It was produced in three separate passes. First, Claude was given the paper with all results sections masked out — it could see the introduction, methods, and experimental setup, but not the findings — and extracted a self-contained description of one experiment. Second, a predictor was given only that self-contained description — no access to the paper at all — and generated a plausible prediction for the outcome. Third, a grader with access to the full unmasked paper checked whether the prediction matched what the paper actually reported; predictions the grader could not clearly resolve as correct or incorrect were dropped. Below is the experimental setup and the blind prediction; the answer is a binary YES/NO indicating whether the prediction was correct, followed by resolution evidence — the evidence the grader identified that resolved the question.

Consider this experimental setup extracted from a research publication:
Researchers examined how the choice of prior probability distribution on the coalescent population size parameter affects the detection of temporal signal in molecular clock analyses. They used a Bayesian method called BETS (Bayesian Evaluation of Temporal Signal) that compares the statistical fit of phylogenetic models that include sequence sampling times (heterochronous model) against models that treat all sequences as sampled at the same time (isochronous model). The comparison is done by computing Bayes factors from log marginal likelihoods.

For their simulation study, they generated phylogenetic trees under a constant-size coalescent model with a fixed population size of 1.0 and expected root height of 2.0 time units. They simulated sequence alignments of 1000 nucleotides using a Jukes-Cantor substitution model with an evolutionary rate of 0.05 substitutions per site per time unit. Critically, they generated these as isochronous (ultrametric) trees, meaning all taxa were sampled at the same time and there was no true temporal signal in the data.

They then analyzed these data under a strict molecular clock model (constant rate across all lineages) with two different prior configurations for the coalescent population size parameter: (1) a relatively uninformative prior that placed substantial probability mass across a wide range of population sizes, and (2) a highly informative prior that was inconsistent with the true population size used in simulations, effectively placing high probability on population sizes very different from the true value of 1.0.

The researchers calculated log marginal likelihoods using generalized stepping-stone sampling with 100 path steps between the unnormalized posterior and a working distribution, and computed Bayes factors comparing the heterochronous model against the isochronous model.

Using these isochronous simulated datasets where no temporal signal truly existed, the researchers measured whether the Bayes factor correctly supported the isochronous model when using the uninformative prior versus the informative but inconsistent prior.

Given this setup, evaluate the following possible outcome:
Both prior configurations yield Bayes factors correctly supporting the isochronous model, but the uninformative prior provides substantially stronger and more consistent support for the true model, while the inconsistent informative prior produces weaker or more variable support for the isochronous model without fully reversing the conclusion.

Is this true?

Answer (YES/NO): NO